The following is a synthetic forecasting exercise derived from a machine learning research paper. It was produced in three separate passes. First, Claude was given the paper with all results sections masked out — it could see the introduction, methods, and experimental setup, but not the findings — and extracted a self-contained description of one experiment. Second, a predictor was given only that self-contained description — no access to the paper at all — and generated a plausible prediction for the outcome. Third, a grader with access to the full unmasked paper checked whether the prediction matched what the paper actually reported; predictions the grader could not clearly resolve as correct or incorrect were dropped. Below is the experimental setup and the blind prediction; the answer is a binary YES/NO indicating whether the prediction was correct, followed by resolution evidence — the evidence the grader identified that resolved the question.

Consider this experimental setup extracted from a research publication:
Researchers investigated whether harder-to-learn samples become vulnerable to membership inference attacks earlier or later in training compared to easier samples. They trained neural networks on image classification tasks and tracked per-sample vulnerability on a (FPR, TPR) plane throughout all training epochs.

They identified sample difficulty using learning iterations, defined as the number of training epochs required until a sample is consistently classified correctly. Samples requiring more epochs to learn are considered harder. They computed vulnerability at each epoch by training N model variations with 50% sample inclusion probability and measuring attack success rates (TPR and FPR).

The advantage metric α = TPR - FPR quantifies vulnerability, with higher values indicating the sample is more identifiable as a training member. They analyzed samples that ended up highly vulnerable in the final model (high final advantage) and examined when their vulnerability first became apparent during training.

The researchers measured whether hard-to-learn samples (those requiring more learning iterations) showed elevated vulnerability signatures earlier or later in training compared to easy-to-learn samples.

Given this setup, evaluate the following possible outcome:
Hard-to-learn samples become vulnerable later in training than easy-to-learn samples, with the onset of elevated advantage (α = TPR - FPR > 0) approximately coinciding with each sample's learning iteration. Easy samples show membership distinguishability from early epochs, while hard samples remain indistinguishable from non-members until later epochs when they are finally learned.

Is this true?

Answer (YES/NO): NO